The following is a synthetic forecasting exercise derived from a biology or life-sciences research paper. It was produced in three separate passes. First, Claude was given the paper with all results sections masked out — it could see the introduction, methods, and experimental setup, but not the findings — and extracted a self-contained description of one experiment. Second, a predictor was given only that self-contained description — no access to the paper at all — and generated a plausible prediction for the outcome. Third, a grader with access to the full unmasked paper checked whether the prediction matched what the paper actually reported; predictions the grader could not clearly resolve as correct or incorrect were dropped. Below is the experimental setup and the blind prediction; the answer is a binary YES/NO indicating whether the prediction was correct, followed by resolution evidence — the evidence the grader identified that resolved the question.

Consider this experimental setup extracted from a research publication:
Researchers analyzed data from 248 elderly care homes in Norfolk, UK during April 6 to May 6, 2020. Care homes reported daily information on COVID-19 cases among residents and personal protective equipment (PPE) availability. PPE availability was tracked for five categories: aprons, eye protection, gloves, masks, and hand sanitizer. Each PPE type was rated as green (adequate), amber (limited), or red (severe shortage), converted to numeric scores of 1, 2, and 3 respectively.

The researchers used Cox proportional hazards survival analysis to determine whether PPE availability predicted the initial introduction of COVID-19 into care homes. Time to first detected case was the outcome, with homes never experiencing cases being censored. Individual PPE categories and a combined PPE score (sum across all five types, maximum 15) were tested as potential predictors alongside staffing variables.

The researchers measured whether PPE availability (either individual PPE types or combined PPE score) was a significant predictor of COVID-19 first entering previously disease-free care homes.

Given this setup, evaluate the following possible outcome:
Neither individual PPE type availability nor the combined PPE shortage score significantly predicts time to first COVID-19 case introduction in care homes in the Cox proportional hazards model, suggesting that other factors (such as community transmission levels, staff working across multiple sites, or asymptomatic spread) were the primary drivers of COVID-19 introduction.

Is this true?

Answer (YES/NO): YES